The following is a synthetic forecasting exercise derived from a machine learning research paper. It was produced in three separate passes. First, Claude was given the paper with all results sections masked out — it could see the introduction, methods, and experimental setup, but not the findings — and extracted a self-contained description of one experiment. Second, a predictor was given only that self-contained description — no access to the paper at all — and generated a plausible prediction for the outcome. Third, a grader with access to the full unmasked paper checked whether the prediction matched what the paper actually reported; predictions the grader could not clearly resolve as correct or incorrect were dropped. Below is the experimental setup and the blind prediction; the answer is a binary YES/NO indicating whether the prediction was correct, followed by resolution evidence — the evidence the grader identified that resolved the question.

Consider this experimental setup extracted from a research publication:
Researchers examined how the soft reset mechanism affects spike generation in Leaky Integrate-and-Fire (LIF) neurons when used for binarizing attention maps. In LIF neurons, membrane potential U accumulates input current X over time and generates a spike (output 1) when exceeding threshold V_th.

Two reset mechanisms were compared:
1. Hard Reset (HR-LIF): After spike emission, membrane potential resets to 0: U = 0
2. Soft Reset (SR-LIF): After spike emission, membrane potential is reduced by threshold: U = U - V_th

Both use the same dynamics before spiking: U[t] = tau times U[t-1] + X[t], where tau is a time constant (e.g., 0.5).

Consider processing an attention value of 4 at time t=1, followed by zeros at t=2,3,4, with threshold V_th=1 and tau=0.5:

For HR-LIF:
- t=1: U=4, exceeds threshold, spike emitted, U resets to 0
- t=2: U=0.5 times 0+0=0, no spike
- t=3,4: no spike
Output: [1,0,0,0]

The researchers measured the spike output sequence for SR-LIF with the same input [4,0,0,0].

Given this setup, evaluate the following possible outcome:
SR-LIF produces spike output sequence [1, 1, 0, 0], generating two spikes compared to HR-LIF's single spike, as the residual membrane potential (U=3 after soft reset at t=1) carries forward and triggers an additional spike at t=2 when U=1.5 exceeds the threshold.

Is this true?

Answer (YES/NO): YES